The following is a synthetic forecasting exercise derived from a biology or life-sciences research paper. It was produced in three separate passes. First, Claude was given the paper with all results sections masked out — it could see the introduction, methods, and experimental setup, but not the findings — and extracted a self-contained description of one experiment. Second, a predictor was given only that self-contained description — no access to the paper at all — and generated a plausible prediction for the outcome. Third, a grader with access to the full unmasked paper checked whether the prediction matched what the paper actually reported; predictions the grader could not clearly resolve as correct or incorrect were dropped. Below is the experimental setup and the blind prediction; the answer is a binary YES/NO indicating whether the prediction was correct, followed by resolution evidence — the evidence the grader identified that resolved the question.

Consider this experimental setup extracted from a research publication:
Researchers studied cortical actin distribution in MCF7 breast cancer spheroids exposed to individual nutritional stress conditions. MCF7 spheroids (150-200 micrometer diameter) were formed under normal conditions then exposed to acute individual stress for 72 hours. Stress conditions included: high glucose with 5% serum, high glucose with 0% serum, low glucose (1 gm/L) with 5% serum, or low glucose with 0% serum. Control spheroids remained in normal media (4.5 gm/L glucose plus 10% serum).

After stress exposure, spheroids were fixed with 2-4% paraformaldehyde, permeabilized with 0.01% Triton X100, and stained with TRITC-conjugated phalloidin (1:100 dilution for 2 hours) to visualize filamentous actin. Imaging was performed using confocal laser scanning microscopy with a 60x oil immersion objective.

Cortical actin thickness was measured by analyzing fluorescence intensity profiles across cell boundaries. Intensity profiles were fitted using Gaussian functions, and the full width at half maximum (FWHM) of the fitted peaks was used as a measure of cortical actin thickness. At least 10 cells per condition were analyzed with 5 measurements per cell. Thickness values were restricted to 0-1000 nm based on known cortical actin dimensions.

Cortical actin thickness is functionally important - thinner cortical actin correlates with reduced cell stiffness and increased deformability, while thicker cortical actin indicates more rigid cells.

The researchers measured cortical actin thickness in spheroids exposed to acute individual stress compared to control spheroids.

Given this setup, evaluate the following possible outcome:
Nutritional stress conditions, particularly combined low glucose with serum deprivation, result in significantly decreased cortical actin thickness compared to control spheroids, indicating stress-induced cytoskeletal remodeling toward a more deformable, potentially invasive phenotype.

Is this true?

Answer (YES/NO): YES